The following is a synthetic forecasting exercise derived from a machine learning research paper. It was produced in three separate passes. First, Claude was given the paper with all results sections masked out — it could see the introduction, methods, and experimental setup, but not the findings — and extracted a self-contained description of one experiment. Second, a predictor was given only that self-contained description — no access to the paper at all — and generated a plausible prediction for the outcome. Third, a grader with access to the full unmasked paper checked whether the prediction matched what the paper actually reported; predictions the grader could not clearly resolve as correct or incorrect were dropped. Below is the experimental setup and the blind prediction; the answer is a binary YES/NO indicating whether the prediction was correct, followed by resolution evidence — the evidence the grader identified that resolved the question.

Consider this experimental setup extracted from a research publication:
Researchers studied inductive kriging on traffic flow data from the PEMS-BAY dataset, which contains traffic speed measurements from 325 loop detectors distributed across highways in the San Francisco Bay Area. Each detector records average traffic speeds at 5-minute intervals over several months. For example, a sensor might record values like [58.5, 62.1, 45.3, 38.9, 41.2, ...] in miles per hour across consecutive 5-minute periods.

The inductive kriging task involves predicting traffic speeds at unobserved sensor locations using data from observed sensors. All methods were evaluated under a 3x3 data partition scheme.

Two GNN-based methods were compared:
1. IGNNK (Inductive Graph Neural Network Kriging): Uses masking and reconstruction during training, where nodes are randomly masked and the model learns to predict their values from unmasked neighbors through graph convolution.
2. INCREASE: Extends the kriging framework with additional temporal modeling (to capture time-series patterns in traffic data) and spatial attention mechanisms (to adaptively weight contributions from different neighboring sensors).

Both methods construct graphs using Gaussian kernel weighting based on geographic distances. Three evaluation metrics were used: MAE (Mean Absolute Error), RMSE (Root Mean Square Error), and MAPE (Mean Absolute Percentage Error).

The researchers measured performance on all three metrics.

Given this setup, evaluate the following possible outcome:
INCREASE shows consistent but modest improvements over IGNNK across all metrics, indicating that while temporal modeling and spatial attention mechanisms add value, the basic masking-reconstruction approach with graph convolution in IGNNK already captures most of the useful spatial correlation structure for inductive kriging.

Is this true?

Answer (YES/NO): NO